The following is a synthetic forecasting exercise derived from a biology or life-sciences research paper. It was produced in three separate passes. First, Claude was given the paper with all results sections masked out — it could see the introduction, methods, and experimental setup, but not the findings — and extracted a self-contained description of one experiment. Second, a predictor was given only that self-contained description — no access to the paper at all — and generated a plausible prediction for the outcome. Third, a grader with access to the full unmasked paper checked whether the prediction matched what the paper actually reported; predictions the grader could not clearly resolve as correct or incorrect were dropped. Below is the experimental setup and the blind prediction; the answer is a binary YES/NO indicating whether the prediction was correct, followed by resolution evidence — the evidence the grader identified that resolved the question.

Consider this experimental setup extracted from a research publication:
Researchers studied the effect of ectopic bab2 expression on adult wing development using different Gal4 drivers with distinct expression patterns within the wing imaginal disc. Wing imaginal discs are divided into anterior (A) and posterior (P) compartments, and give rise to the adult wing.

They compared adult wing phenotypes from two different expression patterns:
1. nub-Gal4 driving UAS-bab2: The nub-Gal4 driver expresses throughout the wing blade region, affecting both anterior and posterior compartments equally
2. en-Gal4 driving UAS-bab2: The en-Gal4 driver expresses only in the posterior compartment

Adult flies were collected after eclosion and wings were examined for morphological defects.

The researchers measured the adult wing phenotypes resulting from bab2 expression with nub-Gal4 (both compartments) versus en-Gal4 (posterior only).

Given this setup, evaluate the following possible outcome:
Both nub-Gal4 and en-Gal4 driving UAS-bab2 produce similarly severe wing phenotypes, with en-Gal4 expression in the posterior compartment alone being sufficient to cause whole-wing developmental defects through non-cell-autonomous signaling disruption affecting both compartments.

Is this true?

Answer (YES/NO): NO